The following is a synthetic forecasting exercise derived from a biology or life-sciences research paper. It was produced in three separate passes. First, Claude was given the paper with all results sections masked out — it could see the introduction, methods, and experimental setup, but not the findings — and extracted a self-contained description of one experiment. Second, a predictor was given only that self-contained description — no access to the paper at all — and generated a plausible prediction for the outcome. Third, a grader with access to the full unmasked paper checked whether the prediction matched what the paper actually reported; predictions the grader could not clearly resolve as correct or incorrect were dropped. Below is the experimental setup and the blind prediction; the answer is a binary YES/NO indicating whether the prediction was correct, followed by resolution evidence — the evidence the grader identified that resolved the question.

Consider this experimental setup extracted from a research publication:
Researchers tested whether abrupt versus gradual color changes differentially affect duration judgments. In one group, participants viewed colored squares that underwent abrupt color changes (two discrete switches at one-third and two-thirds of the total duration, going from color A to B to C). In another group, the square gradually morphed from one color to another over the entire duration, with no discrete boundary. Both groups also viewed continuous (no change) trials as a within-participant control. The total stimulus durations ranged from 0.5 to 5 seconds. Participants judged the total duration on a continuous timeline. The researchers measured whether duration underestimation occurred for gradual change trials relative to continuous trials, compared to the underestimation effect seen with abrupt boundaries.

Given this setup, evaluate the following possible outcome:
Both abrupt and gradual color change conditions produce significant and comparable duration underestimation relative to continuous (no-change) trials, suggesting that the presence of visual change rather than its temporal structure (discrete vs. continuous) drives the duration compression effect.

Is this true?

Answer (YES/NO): NO